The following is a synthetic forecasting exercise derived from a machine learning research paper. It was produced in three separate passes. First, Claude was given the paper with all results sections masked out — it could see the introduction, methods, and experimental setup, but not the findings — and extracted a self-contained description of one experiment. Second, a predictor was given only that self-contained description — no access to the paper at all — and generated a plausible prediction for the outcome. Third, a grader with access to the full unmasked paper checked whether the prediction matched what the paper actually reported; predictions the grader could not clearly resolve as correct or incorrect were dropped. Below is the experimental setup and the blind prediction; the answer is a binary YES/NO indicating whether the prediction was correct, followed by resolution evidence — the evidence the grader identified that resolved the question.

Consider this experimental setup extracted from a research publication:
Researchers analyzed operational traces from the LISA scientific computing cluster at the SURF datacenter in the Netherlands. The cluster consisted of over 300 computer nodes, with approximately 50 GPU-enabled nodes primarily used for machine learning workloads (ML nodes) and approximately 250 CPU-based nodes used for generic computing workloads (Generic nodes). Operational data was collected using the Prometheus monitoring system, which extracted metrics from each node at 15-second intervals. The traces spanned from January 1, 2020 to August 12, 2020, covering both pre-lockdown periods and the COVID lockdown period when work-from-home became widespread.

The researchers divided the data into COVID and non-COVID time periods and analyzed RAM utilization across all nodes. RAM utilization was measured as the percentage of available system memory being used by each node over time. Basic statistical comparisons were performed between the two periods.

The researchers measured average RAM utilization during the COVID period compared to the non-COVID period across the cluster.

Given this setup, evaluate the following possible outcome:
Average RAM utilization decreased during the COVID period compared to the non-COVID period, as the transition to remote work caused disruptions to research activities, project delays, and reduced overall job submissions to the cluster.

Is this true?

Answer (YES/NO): YES